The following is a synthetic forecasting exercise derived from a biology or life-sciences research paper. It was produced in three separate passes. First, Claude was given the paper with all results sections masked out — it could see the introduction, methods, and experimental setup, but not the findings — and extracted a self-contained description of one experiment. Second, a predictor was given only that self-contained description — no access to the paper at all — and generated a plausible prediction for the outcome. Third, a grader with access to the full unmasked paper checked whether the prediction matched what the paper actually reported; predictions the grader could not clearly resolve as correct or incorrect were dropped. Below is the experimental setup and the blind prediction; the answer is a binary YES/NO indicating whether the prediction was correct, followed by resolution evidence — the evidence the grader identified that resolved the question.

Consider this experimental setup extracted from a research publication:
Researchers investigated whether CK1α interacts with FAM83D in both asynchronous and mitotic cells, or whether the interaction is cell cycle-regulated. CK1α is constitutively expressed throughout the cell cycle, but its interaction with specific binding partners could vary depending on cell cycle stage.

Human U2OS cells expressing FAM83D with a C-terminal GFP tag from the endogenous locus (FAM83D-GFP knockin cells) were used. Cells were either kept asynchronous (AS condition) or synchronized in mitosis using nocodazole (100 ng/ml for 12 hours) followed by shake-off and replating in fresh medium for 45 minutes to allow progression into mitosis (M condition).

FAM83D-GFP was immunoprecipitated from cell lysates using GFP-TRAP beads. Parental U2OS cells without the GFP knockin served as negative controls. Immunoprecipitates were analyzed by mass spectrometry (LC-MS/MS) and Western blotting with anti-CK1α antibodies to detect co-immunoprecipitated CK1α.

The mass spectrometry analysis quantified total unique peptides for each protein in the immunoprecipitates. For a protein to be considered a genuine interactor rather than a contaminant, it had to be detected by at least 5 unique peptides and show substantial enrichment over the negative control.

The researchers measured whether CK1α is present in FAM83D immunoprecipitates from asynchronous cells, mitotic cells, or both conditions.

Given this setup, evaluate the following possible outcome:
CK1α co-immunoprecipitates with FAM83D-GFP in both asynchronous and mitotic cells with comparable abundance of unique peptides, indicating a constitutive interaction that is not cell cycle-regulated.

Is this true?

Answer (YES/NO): NO